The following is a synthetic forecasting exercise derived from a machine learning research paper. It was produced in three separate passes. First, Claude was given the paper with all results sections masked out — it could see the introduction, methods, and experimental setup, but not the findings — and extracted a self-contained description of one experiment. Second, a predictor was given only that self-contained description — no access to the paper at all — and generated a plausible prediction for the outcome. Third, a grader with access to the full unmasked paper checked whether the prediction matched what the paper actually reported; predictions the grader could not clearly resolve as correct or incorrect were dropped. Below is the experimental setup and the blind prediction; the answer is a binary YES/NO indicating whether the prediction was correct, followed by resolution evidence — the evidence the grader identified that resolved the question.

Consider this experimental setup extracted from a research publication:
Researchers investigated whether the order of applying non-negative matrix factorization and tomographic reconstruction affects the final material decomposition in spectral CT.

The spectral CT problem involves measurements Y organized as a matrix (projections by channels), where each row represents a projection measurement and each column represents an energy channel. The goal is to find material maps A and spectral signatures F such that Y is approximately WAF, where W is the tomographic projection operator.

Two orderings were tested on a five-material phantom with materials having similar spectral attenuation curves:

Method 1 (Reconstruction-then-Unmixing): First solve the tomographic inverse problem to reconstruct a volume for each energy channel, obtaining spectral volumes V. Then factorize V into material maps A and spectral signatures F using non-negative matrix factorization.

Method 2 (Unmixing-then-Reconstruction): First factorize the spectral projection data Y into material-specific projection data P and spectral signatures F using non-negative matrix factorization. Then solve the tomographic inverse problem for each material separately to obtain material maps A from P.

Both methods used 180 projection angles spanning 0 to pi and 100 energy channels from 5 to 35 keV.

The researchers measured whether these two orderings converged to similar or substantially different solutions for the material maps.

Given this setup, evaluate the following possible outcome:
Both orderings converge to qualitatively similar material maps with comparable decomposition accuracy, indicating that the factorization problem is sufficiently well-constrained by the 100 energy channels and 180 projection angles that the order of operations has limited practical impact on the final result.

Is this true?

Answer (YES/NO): NO